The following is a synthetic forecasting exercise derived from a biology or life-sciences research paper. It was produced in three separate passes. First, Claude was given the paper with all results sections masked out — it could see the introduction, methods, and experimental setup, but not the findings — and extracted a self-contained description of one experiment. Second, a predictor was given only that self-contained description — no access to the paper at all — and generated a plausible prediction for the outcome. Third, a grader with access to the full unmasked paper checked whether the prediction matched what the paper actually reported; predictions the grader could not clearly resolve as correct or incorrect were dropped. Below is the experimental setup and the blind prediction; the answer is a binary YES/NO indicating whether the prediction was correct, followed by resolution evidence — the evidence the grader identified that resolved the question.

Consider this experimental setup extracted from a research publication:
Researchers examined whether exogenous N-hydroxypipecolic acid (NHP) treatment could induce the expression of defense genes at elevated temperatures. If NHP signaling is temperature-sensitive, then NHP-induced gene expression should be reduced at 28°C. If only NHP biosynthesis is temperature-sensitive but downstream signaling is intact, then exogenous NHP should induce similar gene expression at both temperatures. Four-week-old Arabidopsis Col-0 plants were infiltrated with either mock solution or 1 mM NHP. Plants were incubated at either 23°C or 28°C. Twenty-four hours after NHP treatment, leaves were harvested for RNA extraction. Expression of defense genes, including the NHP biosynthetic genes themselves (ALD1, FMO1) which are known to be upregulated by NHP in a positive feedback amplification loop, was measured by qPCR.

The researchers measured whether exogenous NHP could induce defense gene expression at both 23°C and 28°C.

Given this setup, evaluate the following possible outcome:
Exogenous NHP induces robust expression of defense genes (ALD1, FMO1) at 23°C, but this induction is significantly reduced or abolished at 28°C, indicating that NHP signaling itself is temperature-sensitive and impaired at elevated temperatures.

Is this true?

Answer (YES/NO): NO